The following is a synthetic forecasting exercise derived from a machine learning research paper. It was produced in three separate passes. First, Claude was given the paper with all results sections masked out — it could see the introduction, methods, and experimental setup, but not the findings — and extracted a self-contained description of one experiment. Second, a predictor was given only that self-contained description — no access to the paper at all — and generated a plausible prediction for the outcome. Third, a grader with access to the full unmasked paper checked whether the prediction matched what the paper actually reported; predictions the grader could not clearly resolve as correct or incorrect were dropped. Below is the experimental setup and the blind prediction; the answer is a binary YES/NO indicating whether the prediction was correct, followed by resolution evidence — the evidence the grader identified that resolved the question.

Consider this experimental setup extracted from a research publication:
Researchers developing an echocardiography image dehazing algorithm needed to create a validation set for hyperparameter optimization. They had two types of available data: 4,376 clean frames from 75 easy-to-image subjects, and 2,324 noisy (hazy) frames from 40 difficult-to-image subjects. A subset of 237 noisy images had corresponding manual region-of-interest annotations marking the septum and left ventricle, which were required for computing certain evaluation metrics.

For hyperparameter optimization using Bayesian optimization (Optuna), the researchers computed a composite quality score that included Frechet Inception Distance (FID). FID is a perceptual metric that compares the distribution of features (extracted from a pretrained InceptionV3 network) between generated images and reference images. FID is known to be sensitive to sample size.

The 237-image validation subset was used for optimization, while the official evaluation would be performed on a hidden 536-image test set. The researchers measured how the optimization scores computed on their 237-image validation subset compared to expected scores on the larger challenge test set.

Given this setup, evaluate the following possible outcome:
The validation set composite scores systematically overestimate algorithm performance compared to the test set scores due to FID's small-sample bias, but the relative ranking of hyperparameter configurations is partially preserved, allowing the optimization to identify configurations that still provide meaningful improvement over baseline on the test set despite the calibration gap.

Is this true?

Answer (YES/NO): NO